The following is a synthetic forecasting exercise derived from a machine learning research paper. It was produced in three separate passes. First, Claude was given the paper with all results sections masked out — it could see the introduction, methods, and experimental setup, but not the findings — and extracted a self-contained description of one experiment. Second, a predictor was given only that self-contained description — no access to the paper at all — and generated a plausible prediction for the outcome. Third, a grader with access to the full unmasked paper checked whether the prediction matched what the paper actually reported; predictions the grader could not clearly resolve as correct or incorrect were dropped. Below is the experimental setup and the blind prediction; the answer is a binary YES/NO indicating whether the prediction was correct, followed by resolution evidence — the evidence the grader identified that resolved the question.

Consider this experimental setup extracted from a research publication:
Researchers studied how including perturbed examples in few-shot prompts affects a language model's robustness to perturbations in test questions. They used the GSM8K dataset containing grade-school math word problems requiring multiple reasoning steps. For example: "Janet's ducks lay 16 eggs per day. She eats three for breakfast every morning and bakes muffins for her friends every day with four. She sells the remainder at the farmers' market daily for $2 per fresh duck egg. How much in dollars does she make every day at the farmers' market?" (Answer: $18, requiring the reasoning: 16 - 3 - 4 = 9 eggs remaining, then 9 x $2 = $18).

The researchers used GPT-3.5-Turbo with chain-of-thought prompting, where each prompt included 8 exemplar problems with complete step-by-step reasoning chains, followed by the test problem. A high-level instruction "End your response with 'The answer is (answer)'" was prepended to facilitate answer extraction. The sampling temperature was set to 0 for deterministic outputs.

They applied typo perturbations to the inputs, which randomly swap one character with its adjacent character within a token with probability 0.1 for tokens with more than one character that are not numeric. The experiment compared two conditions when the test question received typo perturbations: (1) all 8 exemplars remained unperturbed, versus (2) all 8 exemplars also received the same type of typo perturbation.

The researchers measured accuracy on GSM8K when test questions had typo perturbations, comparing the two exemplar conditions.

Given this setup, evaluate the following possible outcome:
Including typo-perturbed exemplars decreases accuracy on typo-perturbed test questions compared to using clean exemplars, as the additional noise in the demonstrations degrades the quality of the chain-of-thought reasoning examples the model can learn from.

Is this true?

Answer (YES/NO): NO